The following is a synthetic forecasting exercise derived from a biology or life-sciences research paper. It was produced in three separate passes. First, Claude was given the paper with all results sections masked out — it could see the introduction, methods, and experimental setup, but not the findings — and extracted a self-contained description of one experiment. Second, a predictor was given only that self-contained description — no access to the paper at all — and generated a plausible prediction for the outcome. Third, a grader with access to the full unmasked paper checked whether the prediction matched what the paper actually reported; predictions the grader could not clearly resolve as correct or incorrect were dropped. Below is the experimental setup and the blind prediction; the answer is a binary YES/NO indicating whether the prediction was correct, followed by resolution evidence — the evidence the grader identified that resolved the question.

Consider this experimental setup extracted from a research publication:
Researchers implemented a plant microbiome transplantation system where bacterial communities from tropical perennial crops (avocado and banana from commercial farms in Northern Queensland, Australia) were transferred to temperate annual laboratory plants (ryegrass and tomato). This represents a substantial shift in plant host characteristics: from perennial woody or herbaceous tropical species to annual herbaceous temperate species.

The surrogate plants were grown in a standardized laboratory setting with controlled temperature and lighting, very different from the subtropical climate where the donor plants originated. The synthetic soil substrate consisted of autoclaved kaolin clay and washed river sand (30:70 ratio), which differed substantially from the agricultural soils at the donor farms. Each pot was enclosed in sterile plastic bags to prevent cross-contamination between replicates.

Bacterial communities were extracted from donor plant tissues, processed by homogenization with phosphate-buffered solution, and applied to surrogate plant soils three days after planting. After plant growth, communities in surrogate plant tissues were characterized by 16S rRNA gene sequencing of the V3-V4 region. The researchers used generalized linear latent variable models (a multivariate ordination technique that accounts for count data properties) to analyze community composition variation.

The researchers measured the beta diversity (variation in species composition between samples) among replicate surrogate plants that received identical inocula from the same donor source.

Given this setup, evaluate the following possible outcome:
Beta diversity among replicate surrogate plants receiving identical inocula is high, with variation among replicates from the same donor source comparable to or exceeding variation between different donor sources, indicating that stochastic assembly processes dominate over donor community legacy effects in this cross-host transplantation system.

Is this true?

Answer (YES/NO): NO